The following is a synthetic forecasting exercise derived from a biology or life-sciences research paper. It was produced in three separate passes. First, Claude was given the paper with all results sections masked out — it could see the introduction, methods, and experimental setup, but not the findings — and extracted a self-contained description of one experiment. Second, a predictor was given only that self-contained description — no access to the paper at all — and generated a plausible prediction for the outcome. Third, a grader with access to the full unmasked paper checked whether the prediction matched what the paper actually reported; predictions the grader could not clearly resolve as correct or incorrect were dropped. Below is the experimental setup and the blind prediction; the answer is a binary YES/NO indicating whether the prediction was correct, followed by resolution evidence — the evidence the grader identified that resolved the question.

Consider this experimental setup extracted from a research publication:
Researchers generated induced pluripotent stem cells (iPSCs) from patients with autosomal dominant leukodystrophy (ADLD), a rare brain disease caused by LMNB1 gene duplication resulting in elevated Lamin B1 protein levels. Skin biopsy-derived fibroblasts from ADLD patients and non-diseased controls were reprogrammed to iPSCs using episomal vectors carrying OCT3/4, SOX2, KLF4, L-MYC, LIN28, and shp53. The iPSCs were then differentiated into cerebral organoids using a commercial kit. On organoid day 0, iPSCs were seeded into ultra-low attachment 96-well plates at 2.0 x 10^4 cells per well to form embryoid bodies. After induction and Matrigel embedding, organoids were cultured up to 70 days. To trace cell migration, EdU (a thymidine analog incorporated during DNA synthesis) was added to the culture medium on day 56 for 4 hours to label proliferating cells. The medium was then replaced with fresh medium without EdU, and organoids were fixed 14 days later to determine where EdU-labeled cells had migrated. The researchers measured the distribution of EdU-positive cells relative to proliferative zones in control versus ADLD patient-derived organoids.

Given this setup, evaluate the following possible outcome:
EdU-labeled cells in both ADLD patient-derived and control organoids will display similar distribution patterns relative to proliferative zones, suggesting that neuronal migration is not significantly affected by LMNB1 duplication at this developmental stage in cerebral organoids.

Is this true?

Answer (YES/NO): NO